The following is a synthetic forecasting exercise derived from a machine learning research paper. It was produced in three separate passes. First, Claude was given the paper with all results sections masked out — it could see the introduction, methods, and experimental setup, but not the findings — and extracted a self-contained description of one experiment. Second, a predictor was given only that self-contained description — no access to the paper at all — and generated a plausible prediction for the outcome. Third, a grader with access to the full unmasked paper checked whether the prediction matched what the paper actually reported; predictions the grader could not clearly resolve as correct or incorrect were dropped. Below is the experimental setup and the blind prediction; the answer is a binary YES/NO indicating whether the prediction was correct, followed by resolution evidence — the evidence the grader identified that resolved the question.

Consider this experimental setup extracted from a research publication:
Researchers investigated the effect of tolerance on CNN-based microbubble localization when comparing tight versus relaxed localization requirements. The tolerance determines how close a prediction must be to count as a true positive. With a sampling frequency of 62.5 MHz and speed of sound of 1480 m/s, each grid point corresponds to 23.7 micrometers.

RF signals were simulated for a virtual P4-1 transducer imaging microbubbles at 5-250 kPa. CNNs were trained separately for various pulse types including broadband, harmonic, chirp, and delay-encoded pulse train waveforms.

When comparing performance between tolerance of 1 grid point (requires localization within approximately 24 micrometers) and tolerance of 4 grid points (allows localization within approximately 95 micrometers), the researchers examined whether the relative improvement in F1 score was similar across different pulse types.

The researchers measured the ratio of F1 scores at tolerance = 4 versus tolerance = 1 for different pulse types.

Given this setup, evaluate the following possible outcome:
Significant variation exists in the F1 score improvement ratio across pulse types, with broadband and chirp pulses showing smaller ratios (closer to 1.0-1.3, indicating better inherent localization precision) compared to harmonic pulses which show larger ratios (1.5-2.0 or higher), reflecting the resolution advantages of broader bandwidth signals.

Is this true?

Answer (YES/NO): NO